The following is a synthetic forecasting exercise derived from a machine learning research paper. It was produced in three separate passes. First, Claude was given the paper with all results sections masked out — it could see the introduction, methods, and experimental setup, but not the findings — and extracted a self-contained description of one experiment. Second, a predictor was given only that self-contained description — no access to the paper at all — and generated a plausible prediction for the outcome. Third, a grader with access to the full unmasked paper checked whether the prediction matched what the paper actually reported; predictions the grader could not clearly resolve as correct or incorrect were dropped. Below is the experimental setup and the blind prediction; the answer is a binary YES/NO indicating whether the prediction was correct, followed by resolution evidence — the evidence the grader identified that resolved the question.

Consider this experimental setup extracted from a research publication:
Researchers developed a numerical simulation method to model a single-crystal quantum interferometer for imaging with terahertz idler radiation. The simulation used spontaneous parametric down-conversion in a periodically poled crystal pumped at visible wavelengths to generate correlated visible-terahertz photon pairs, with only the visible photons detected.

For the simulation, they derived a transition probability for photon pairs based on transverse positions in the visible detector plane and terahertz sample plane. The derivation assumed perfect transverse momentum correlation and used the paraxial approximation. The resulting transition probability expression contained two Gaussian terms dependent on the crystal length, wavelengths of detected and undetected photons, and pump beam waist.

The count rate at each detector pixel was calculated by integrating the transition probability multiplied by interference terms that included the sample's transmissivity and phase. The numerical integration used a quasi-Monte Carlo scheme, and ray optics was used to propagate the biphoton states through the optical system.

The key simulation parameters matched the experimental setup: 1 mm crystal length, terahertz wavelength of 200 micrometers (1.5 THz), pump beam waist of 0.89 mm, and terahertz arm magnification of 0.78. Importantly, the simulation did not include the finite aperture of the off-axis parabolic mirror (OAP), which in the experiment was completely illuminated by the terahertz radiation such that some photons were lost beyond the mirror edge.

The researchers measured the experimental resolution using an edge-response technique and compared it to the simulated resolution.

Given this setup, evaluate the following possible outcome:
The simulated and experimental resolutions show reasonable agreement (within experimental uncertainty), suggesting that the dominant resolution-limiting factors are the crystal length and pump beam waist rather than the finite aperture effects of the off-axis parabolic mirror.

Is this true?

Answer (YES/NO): NO